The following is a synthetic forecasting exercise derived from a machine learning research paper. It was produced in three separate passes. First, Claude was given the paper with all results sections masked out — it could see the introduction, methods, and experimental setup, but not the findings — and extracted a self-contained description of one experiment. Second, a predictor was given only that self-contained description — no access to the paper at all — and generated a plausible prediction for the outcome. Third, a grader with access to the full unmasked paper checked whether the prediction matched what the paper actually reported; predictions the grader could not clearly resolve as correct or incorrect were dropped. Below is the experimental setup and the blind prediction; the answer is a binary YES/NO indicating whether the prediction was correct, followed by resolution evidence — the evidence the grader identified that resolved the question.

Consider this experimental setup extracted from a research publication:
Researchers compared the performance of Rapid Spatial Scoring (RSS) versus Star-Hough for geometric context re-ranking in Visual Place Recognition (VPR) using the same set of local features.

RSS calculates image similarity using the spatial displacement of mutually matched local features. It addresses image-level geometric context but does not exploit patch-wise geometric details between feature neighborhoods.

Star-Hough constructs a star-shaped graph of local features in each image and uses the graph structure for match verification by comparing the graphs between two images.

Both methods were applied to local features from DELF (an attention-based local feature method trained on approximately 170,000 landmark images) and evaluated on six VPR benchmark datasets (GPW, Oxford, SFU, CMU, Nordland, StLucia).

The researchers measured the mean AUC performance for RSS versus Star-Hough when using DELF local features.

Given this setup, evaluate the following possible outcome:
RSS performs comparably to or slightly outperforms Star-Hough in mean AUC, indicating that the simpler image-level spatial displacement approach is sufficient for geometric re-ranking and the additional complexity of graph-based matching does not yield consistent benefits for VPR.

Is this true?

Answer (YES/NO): NO